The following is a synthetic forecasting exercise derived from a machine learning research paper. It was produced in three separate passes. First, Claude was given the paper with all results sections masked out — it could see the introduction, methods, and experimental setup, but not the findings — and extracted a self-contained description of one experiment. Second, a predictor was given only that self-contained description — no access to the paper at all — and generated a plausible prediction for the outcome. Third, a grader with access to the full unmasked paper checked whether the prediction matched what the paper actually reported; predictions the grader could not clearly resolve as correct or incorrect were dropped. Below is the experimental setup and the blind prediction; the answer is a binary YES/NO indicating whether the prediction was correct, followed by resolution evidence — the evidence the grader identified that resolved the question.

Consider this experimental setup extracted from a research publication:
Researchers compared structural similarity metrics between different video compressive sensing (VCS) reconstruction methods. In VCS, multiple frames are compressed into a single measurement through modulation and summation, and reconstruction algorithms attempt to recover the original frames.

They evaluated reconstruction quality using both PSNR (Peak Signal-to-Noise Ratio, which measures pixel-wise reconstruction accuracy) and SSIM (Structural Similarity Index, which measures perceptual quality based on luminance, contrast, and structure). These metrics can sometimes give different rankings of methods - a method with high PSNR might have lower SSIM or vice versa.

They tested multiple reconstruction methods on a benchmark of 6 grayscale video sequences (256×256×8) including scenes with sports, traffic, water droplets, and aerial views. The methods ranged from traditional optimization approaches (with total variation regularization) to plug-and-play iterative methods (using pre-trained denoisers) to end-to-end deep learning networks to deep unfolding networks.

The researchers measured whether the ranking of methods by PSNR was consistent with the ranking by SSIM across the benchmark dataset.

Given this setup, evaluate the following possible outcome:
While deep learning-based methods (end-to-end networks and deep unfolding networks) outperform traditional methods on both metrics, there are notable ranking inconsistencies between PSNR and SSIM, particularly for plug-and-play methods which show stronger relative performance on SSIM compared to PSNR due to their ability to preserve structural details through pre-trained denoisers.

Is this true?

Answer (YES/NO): NO